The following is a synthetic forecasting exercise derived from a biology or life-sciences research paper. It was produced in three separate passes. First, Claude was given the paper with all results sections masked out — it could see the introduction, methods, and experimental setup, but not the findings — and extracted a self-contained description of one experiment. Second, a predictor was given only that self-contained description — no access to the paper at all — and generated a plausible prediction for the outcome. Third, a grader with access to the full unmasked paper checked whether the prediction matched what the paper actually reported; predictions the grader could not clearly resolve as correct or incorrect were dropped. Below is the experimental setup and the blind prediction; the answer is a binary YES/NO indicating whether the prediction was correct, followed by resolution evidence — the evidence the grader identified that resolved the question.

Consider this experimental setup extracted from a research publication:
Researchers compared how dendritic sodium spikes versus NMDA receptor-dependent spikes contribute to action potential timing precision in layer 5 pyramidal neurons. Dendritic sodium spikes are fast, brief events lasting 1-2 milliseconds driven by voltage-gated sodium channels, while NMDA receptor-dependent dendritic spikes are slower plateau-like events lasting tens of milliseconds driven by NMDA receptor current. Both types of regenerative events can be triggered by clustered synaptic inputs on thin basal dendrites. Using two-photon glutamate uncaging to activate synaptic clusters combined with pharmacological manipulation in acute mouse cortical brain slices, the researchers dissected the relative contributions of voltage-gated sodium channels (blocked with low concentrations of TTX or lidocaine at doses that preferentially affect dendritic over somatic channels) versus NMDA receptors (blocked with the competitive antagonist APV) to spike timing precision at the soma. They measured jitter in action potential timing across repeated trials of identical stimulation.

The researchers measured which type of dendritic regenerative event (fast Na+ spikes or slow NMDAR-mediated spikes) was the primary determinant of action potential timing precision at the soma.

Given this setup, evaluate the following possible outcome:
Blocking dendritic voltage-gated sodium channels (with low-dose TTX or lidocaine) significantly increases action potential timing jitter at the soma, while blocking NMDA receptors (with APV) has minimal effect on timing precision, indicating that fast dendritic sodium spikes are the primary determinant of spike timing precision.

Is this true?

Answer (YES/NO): NO